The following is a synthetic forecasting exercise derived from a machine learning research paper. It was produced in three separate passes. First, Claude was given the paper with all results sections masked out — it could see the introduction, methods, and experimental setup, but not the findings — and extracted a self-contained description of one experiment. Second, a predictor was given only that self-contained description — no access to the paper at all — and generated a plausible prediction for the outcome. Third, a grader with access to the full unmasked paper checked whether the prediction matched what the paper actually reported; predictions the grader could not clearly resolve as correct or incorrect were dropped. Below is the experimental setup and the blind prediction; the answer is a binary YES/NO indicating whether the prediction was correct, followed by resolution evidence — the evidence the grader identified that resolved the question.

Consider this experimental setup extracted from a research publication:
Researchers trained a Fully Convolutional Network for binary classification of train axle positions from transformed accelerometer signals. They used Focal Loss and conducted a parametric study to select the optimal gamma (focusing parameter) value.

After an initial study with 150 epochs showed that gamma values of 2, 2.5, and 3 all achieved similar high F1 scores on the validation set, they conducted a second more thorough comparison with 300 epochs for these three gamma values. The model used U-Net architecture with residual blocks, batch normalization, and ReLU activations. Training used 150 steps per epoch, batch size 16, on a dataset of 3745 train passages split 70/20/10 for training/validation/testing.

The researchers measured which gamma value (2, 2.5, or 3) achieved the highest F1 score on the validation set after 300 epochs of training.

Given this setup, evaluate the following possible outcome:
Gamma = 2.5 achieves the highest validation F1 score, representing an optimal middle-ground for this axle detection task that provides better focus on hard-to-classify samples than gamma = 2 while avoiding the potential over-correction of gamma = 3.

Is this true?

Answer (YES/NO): YES